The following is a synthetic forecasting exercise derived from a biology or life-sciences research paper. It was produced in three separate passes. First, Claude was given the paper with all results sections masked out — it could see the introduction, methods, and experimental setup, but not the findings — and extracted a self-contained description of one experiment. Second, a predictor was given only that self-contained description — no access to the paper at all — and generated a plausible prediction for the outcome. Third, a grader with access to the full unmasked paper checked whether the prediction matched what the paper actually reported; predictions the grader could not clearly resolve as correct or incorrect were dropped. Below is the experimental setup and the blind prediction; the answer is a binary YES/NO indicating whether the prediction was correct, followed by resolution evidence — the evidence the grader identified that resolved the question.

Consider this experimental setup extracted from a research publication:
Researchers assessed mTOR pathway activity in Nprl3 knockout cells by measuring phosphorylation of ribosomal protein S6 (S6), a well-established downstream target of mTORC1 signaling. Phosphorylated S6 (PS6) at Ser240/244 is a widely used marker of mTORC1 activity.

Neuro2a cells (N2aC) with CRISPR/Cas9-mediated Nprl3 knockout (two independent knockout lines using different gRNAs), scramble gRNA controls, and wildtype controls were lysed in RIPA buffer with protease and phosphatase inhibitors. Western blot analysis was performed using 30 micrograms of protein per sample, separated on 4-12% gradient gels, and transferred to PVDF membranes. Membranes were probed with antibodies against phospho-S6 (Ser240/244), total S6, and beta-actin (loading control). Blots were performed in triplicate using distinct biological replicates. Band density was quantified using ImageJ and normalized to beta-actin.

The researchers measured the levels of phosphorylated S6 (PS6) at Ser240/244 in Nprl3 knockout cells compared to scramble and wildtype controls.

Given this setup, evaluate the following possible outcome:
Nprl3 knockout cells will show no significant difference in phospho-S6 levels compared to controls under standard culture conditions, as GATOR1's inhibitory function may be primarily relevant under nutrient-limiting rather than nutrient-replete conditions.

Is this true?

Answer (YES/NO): NO